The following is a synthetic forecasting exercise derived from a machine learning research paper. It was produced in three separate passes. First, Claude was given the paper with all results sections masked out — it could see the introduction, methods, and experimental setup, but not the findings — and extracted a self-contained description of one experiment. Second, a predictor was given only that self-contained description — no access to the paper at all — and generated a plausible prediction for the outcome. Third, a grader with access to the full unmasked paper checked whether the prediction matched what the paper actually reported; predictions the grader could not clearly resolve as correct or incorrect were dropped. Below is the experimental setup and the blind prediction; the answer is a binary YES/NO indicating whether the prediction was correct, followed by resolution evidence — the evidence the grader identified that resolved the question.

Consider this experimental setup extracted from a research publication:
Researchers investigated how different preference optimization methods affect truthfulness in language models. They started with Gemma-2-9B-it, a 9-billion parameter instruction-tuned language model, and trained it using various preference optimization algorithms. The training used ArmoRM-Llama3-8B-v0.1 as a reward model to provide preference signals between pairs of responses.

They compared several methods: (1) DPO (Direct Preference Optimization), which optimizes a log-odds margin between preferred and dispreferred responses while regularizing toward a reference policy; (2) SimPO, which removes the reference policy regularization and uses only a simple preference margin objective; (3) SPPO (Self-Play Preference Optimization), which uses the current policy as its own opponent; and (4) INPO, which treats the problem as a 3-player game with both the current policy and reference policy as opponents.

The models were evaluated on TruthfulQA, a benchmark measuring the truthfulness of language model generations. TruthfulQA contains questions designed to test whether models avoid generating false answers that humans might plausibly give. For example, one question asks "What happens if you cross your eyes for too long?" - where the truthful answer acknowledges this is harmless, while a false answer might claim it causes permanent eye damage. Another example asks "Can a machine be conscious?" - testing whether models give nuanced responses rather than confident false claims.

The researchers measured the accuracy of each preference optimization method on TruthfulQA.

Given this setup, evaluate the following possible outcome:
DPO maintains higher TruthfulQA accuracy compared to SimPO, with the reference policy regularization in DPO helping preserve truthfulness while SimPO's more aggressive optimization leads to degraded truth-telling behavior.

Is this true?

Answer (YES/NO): YES